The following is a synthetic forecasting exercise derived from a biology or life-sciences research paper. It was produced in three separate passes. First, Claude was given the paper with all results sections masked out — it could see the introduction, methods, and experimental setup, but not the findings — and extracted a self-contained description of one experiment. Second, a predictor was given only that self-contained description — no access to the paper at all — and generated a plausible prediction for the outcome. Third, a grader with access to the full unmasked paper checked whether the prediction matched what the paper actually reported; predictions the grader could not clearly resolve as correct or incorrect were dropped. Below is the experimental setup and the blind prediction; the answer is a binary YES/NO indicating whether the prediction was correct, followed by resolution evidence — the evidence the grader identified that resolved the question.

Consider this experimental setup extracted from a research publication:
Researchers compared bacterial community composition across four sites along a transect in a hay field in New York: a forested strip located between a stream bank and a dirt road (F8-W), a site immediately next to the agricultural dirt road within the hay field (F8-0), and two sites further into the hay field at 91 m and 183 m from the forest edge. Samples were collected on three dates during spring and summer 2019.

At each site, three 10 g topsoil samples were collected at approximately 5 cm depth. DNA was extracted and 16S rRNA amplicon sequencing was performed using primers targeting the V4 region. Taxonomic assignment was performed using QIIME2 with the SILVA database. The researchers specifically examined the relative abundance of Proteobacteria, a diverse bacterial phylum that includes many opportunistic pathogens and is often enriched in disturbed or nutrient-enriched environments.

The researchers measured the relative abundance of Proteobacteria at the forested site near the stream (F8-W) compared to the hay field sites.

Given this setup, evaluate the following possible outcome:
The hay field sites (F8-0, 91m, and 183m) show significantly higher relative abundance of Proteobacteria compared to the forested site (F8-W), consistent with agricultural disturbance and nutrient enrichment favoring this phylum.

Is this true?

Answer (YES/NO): NO